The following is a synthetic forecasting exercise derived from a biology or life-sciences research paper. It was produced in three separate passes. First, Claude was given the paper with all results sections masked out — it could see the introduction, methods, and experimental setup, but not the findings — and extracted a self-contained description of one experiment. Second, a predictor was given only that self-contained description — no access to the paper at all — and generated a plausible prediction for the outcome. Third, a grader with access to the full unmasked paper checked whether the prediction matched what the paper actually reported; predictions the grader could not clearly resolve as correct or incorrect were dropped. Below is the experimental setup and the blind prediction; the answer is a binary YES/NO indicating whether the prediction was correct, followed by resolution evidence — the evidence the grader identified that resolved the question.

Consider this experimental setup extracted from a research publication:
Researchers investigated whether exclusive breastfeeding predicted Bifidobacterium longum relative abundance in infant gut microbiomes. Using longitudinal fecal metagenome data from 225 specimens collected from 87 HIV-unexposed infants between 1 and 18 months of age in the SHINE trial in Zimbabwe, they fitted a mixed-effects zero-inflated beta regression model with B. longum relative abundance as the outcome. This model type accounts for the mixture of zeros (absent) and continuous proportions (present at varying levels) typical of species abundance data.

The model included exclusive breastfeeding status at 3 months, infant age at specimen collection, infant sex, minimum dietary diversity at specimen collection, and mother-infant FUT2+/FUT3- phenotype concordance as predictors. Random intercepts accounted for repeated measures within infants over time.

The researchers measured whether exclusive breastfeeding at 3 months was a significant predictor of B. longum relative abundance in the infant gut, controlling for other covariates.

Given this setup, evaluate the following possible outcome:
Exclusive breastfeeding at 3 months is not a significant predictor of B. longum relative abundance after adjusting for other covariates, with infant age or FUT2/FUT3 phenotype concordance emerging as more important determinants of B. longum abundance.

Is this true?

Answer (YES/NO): YES